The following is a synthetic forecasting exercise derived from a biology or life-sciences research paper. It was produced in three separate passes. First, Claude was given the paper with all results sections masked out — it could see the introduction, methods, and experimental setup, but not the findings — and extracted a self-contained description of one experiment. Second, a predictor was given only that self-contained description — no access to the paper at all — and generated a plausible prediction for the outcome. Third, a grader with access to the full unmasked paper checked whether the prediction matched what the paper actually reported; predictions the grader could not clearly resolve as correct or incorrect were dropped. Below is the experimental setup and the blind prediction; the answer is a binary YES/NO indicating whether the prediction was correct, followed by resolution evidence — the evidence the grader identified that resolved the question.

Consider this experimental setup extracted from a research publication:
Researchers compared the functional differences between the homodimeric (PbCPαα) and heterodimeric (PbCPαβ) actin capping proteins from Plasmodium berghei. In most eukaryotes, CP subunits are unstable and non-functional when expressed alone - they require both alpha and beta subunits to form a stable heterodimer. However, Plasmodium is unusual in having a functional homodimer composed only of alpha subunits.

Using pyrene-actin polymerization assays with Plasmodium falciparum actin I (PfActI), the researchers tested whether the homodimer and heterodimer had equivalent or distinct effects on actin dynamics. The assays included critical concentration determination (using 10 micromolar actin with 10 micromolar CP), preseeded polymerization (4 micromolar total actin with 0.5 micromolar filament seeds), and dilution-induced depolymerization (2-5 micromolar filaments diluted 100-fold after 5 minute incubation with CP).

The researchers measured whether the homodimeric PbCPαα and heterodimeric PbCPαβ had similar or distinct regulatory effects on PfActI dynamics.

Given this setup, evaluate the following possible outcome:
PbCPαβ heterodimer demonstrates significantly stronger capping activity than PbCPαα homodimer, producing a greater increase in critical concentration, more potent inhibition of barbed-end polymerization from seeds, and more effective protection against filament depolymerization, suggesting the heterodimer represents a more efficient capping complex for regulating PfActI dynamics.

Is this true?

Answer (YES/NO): NO